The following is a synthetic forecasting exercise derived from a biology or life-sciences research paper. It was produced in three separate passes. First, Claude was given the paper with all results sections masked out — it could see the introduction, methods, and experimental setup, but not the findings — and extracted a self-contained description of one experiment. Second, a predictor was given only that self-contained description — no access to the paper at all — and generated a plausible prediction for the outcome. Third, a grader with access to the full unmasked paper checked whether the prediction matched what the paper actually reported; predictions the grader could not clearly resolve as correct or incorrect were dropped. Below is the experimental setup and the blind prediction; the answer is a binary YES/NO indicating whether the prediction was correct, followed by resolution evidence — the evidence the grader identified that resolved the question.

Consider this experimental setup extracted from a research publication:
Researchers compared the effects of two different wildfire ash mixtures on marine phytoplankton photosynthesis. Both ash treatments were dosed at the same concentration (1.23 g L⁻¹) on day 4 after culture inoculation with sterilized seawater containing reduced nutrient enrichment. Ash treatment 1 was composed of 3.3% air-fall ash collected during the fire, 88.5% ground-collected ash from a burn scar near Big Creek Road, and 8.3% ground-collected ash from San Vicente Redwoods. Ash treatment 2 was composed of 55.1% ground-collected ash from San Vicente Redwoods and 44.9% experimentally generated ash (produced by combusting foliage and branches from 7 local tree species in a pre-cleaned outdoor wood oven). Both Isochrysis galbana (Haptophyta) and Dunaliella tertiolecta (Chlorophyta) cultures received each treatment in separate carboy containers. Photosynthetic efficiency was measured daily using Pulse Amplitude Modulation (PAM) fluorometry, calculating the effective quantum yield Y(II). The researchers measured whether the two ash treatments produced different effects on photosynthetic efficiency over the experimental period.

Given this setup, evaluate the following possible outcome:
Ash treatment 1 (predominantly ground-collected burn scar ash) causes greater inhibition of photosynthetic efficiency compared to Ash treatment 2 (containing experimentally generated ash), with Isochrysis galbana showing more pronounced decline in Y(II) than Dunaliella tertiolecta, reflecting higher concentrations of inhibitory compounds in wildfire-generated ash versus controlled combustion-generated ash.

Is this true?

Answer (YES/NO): NO